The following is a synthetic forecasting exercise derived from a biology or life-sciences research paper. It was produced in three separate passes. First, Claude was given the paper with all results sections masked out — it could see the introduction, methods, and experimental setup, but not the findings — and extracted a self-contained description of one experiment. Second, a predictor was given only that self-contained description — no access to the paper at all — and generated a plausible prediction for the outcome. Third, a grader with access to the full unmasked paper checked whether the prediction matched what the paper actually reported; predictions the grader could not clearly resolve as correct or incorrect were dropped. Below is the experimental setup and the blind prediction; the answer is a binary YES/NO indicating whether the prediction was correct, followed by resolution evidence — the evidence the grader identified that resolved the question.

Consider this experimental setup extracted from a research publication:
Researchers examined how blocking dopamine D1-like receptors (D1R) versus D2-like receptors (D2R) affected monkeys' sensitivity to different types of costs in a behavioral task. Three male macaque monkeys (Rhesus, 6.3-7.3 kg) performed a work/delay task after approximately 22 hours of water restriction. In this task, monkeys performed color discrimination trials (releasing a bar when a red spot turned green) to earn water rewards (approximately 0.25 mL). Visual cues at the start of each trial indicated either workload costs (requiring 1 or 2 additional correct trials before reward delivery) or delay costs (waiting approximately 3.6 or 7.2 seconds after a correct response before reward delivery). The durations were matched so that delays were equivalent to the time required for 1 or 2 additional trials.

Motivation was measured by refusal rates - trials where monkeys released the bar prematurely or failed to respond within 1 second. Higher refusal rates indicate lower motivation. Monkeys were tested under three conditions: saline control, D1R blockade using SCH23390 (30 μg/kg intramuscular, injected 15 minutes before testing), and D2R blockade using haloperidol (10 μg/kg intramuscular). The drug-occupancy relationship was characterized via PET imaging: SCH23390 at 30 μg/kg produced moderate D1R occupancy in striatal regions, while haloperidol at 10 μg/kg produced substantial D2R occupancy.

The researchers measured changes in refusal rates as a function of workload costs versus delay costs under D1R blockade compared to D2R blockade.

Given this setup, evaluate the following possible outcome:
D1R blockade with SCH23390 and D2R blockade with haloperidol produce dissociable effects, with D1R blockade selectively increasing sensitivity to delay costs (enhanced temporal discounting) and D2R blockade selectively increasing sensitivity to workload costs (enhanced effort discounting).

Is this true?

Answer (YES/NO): YES